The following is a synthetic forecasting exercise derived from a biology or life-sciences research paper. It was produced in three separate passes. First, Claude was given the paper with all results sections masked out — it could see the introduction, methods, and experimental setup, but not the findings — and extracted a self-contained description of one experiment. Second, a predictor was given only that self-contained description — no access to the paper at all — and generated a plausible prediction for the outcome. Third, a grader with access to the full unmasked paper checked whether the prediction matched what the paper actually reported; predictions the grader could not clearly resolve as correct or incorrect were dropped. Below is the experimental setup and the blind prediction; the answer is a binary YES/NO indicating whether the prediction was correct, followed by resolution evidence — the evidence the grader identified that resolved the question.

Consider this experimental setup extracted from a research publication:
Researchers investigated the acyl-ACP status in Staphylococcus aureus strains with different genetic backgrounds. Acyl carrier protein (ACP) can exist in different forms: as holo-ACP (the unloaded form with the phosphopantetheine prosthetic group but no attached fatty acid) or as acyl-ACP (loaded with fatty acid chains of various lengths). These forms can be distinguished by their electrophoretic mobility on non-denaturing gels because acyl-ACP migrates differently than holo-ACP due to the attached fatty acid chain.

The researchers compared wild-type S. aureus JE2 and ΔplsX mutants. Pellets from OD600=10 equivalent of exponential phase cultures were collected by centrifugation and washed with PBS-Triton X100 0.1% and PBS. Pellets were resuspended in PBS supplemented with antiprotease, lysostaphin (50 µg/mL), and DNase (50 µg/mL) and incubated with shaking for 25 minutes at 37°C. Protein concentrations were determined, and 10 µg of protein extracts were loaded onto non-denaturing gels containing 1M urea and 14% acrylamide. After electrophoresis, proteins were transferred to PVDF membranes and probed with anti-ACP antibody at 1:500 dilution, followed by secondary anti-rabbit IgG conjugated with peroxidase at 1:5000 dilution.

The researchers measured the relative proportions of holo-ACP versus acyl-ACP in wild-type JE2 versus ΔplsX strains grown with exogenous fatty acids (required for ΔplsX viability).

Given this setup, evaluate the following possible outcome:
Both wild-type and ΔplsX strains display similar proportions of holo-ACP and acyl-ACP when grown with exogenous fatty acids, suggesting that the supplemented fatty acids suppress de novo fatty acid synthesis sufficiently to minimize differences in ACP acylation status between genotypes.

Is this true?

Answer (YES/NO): NO